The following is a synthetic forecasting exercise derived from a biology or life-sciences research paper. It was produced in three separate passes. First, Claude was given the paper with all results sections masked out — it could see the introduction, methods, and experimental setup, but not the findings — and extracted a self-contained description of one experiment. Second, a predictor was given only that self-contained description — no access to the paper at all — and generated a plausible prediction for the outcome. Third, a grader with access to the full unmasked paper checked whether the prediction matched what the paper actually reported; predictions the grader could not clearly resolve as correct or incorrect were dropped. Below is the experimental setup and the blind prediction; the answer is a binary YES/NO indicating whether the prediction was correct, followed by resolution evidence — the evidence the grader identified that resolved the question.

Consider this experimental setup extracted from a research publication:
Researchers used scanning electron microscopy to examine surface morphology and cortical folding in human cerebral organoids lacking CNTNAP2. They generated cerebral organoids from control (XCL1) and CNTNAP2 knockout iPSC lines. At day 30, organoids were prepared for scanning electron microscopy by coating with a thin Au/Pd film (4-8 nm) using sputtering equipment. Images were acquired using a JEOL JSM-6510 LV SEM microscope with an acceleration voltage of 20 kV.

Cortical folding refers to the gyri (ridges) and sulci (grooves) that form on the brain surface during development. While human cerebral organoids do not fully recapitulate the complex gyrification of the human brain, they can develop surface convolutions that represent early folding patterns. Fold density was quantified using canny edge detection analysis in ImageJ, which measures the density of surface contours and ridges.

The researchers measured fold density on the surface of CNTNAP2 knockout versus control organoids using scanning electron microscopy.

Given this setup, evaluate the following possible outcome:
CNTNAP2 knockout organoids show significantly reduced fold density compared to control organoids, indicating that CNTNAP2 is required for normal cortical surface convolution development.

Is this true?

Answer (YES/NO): NO